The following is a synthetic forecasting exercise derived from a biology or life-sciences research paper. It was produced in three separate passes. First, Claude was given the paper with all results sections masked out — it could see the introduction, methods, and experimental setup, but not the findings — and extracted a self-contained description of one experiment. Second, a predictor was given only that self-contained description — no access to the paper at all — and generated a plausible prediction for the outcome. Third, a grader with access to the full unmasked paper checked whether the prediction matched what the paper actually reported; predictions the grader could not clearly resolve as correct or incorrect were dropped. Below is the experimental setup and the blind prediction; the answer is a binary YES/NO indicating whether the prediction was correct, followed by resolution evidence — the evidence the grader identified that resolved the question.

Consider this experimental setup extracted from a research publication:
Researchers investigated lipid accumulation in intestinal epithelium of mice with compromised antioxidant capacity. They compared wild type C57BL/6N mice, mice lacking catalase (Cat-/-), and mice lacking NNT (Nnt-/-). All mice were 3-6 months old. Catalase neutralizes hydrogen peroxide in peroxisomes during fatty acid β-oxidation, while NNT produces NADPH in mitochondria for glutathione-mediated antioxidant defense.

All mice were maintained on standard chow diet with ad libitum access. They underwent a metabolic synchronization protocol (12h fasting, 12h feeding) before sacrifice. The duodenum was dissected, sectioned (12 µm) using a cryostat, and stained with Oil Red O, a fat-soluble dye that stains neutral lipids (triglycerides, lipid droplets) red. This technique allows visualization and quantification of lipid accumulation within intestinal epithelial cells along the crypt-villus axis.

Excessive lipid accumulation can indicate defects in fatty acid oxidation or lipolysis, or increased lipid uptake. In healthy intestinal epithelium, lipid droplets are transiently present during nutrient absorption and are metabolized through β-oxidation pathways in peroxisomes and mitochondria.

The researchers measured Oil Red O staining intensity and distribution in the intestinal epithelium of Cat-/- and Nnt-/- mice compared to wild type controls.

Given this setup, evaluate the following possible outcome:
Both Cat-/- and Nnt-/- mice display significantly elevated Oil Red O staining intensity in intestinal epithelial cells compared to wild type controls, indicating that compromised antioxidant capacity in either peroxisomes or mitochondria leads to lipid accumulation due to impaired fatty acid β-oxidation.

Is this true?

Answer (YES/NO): NO